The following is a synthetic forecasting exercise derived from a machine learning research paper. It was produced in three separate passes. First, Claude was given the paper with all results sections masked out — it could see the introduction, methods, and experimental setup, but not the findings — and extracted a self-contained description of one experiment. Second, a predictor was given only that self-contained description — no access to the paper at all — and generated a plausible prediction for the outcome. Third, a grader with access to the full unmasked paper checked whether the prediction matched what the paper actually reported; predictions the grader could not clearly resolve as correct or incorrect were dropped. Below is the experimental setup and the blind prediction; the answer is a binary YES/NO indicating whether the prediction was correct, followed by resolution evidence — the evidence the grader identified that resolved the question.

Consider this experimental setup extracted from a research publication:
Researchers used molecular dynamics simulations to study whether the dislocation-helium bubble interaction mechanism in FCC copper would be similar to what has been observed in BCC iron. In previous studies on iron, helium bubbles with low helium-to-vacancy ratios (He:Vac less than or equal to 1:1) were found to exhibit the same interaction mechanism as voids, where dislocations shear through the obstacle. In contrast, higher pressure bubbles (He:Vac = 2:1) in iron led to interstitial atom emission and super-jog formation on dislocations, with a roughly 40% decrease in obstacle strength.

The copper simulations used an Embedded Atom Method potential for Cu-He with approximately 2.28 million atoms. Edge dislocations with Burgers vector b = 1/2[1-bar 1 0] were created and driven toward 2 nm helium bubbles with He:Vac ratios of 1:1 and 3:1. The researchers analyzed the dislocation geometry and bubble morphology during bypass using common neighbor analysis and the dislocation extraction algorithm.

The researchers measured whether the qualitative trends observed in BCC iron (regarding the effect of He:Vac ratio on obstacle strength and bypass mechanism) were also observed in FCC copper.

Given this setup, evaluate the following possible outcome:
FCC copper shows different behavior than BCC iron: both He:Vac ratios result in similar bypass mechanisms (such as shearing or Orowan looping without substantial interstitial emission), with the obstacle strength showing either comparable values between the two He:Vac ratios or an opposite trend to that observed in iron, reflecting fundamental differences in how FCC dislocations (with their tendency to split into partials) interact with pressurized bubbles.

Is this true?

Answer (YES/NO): NO